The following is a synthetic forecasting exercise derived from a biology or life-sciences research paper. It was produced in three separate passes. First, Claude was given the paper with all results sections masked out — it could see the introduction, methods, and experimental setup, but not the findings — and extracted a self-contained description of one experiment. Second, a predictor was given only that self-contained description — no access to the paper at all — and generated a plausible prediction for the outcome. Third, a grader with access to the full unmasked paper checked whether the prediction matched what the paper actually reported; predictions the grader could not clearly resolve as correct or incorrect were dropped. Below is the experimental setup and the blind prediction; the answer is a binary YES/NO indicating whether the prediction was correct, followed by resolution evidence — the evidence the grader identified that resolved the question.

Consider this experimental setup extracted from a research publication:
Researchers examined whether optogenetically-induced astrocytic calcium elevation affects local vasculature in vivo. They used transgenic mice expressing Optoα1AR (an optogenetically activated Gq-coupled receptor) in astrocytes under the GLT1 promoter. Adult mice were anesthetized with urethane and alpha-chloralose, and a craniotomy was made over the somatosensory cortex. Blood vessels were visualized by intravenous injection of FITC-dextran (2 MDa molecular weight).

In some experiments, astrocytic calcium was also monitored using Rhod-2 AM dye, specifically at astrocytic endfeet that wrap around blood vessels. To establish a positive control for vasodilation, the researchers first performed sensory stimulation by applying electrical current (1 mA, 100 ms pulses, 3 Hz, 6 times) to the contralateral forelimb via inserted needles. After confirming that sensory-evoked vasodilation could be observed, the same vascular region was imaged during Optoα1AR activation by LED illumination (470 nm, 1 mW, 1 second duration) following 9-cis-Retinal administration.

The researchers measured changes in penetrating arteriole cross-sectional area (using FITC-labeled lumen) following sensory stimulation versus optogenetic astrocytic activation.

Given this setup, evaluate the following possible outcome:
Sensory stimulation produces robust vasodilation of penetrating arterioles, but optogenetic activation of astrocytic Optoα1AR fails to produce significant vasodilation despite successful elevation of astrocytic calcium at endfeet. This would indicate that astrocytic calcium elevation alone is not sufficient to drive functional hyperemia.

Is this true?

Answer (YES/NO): YES